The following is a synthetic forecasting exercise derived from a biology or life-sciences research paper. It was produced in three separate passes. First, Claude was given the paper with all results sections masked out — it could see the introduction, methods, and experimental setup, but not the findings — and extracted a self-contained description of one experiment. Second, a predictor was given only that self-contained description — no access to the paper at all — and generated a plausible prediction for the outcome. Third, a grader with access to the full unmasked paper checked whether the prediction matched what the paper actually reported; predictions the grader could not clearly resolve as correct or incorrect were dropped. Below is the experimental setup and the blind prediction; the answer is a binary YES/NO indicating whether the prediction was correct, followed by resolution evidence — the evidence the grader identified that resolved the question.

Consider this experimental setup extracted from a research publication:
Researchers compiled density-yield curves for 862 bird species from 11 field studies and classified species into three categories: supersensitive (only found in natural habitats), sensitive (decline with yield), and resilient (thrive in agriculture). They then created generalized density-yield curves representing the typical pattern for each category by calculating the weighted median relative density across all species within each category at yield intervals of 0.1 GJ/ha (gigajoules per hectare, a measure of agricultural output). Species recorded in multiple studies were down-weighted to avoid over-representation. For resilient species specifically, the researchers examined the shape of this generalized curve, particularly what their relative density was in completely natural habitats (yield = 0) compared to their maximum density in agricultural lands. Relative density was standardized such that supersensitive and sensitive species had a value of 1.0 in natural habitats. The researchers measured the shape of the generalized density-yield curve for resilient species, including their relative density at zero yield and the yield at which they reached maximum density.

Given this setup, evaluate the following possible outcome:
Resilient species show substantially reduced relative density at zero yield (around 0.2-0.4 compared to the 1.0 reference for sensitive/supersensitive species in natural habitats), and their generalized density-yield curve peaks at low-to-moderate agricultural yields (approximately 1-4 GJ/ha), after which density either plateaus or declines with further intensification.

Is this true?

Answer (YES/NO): NO